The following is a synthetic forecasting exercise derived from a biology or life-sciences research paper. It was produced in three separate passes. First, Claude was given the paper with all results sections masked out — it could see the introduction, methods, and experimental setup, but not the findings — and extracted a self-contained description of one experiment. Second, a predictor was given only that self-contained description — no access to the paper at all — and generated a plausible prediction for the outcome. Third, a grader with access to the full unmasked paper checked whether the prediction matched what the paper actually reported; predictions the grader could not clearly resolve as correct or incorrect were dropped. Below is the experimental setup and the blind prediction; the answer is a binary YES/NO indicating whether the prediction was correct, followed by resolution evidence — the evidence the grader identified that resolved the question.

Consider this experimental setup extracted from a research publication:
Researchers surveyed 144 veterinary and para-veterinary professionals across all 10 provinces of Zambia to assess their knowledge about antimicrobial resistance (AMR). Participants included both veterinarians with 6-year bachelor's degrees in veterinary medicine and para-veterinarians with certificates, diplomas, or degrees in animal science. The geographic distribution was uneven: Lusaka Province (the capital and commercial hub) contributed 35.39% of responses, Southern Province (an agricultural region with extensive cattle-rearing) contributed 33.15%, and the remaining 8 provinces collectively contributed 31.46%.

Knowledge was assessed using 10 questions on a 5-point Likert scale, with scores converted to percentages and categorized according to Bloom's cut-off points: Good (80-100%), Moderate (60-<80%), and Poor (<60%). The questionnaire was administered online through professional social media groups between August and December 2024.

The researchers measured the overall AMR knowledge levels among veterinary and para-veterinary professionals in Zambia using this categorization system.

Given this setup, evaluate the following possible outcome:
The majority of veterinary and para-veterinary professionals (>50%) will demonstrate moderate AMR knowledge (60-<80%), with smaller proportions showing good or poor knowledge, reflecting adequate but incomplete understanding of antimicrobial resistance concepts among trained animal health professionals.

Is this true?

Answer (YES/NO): NO